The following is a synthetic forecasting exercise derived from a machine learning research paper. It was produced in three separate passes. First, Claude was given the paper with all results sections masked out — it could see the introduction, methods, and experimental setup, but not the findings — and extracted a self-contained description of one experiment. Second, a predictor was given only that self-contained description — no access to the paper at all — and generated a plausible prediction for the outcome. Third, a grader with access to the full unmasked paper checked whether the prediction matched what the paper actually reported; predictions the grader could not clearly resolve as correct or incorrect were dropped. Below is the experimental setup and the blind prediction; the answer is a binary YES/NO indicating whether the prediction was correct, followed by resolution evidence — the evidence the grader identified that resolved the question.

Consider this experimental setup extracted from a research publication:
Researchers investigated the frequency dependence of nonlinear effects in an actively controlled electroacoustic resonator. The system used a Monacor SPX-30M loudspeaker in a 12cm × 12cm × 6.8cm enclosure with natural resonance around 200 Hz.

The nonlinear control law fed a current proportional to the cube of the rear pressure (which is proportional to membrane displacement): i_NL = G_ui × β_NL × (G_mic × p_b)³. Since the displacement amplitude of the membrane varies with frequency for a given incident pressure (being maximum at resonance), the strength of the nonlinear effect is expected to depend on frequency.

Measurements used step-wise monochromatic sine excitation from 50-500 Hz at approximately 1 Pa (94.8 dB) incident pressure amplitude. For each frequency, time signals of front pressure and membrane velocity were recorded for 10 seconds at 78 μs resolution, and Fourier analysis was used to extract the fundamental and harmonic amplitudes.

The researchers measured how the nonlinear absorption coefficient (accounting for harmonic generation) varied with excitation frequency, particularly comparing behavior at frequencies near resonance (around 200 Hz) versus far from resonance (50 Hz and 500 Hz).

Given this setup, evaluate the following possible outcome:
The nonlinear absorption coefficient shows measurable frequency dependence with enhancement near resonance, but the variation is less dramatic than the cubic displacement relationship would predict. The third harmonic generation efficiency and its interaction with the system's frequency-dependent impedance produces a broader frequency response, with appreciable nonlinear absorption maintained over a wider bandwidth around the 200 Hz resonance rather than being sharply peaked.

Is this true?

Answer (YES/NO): NO